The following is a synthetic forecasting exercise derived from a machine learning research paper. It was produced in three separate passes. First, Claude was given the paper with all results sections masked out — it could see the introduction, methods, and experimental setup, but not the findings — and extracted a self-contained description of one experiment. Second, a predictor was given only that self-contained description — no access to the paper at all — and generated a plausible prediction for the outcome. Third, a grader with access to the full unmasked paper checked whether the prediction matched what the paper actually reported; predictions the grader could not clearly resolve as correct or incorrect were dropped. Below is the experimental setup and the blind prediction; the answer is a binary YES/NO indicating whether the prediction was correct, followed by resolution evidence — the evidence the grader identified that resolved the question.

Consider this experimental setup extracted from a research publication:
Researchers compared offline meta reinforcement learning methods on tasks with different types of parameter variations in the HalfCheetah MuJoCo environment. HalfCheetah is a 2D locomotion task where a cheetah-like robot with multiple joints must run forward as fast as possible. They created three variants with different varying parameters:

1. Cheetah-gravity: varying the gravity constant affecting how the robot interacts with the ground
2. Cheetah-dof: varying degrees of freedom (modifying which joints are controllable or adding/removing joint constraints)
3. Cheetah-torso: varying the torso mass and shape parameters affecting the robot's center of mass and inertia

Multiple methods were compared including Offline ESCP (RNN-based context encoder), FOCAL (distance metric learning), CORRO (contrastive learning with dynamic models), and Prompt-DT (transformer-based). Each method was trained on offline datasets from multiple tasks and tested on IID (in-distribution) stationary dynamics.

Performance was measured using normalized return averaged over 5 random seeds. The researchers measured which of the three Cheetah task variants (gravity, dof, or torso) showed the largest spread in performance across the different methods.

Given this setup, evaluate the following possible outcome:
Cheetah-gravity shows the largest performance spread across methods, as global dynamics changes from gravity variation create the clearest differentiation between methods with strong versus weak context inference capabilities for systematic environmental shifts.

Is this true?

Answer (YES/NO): NO